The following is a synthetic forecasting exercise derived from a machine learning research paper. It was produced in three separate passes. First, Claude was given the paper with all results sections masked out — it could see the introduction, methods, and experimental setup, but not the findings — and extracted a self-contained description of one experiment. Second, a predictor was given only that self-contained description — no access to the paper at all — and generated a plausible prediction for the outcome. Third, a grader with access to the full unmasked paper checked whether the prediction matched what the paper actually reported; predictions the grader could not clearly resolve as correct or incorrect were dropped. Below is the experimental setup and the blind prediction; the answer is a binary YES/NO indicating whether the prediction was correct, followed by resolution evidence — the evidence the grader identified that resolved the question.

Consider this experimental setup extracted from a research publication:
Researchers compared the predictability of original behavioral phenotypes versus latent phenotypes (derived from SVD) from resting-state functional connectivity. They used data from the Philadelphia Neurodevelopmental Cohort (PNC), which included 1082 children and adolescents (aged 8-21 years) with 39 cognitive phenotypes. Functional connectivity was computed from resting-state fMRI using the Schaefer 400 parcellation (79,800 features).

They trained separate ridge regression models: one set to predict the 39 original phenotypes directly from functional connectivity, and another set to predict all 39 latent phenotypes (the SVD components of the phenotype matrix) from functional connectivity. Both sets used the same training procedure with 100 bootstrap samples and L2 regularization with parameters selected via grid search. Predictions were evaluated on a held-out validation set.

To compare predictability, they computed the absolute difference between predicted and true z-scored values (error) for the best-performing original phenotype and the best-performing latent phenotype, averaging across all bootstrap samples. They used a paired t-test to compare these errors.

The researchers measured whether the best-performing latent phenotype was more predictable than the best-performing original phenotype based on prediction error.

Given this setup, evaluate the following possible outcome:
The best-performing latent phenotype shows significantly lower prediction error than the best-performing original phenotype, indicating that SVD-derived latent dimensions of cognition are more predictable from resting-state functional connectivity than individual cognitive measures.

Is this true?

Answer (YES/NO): NO